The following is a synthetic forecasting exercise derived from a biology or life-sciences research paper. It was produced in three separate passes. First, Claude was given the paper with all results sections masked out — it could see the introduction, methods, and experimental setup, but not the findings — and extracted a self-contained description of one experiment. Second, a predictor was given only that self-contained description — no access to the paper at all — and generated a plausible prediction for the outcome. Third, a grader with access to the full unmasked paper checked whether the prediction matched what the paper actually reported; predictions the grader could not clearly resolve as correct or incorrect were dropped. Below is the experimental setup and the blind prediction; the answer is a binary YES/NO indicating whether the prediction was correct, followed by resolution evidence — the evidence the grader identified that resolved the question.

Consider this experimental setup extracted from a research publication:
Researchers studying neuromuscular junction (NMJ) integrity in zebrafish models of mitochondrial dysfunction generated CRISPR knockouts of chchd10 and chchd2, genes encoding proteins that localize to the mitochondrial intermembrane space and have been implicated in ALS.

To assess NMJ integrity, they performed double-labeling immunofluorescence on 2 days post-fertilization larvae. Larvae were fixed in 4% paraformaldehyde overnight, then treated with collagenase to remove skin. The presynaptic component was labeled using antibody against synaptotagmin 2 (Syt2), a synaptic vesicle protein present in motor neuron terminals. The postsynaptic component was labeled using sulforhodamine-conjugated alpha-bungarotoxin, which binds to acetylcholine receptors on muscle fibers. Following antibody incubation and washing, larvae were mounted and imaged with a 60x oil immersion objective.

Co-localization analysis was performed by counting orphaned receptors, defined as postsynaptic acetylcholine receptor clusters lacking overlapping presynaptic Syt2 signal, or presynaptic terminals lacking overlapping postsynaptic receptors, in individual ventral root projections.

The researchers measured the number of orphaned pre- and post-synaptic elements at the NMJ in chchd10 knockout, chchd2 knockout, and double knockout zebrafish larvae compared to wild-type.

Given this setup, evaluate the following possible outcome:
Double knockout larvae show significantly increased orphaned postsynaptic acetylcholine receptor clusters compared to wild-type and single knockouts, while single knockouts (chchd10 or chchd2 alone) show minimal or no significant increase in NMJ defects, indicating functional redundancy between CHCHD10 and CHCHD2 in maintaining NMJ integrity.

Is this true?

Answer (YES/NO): NO